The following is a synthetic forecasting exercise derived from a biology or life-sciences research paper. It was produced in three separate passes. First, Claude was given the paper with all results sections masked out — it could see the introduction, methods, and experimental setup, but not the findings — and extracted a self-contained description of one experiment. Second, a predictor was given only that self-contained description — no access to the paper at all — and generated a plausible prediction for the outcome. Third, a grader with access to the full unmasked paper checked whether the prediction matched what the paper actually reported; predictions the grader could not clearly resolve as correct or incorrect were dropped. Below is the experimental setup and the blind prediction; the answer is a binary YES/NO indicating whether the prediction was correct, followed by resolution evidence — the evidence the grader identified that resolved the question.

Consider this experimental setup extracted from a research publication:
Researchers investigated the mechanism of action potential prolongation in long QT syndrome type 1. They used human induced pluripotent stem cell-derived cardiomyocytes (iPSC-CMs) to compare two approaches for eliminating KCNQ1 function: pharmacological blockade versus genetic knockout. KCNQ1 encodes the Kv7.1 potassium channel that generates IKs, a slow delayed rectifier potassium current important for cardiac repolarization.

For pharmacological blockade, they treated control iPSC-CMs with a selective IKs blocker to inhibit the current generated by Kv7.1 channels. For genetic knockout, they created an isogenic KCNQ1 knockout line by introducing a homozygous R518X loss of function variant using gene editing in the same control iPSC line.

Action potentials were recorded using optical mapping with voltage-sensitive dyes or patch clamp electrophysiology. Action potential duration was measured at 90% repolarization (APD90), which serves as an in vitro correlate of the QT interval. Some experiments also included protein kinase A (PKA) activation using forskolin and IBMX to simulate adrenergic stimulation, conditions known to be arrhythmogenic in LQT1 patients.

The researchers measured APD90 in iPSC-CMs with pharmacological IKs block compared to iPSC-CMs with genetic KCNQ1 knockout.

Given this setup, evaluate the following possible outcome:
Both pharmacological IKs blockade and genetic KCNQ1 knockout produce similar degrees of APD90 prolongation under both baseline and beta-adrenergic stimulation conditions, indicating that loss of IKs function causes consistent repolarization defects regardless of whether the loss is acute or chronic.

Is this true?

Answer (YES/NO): NO